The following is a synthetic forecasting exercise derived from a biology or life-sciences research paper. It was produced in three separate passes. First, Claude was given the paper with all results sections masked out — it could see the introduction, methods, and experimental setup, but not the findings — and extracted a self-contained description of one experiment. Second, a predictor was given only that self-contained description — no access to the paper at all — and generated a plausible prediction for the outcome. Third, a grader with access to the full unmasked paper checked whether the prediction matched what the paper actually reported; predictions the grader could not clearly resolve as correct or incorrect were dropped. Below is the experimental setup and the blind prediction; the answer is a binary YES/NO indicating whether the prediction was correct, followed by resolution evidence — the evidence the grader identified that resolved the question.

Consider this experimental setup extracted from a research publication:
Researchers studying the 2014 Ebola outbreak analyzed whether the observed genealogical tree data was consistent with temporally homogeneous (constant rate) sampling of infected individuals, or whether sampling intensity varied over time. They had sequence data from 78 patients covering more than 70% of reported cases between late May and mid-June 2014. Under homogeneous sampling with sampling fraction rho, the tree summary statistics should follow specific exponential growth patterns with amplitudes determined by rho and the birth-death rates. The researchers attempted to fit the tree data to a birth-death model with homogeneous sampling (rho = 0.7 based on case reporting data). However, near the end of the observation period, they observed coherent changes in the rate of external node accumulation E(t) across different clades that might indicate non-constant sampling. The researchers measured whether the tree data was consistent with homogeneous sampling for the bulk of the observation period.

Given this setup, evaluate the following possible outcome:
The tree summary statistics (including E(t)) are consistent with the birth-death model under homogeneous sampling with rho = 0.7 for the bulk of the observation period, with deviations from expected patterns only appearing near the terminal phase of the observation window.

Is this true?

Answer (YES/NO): NO